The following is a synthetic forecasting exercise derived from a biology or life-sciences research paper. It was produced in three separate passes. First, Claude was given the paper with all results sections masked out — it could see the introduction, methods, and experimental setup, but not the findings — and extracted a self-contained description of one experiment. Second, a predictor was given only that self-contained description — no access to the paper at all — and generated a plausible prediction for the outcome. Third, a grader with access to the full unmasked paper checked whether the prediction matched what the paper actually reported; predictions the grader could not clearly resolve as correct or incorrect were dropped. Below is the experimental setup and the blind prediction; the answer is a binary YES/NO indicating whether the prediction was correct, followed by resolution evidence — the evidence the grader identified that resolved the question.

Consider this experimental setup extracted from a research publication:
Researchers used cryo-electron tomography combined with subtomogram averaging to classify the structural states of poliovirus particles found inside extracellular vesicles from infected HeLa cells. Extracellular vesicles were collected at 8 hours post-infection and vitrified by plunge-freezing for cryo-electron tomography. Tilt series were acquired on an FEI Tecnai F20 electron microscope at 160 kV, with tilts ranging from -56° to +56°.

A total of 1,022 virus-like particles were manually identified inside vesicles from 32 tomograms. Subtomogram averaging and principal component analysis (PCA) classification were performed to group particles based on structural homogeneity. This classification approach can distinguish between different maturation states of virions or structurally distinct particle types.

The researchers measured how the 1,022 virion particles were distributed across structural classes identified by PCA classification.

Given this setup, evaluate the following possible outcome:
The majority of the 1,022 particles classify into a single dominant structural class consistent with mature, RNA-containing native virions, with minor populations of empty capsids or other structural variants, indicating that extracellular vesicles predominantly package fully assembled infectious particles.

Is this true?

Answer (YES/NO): YES